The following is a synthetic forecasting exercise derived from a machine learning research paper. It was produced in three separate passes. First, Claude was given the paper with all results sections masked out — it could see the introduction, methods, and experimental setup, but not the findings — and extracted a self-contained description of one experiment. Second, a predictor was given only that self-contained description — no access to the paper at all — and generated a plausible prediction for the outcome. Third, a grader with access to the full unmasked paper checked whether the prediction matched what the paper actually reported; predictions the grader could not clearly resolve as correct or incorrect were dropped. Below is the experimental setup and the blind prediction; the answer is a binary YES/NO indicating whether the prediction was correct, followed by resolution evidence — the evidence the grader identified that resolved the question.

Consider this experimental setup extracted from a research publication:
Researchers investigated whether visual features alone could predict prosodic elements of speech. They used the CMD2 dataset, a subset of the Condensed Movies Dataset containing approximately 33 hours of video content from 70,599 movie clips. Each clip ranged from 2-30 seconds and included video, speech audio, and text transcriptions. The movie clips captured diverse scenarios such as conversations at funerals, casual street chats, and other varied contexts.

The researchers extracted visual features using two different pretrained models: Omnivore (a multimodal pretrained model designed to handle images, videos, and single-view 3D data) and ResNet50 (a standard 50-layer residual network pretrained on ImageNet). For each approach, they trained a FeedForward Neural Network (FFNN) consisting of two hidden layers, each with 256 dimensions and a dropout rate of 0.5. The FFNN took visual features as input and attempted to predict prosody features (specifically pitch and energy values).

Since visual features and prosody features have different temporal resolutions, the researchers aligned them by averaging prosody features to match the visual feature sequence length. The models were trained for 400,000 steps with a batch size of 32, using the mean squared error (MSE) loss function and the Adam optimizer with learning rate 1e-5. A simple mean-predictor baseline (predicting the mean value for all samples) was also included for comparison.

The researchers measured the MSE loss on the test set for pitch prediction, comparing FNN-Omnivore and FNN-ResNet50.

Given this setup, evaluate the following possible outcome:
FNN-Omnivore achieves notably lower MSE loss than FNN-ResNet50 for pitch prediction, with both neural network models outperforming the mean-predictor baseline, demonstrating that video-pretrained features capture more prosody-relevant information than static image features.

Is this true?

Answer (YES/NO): NO